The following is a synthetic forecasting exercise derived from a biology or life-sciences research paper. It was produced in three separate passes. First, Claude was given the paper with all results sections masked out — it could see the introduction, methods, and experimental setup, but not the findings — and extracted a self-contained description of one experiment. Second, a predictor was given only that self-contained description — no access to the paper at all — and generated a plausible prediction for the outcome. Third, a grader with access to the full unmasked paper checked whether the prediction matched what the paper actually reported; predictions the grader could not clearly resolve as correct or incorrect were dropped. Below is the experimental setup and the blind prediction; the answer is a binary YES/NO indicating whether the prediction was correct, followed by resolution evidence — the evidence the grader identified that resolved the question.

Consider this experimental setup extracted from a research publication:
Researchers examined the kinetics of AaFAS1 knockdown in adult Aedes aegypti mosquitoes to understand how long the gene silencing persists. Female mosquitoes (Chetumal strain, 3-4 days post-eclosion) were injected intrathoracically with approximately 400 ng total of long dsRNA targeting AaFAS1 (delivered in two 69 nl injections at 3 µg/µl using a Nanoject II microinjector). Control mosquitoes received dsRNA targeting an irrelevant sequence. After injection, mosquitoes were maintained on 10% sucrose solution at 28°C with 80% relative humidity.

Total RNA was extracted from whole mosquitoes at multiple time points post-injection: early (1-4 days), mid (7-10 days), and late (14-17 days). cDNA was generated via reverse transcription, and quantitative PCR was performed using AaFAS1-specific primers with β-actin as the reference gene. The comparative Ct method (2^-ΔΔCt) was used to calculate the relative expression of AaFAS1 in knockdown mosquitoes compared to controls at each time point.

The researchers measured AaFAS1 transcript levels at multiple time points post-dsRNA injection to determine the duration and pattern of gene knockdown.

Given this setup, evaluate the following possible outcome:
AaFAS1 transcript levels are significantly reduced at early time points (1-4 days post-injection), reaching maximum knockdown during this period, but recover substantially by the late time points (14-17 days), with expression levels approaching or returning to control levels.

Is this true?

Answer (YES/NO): NO